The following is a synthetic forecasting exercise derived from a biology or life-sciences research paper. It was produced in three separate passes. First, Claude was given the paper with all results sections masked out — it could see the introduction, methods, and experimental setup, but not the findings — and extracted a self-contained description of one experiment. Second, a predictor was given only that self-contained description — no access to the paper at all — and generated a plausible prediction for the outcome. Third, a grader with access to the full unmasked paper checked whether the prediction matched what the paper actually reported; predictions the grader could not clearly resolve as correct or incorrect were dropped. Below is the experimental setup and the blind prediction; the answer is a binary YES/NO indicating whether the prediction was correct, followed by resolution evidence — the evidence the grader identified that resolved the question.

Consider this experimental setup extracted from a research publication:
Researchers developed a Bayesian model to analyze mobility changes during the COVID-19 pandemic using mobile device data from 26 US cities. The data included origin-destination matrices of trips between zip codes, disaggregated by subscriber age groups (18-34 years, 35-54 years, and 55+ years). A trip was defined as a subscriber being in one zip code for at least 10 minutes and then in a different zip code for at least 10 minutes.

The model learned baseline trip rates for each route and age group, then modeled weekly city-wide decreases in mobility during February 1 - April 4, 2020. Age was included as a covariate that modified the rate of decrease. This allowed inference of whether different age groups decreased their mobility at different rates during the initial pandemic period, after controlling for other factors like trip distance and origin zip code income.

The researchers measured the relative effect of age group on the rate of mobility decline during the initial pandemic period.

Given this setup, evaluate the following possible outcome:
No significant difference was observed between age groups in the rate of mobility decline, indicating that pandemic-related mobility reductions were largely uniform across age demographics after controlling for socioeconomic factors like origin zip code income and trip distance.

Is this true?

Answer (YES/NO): YES